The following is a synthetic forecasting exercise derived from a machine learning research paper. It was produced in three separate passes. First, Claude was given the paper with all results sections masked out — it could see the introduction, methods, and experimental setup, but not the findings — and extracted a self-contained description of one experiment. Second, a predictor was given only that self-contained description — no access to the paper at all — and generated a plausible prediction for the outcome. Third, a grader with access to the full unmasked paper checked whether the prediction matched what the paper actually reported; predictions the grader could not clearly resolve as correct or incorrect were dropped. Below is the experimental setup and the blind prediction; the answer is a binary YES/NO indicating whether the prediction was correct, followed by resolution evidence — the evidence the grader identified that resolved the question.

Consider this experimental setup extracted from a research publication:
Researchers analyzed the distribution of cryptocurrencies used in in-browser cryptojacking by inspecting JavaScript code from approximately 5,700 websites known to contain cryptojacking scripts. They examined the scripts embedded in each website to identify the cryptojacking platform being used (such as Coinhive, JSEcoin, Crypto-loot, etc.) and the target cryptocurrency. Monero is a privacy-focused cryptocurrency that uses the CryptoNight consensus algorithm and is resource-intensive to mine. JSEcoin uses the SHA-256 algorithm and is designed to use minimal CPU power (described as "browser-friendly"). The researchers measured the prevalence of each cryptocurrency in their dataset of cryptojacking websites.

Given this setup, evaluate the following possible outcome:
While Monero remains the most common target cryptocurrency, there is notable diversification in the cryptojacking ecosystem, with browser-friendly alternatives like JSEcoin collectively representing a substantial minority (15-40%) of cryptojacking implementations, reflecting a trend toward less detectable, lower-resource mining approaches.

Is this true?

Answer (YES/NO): NO